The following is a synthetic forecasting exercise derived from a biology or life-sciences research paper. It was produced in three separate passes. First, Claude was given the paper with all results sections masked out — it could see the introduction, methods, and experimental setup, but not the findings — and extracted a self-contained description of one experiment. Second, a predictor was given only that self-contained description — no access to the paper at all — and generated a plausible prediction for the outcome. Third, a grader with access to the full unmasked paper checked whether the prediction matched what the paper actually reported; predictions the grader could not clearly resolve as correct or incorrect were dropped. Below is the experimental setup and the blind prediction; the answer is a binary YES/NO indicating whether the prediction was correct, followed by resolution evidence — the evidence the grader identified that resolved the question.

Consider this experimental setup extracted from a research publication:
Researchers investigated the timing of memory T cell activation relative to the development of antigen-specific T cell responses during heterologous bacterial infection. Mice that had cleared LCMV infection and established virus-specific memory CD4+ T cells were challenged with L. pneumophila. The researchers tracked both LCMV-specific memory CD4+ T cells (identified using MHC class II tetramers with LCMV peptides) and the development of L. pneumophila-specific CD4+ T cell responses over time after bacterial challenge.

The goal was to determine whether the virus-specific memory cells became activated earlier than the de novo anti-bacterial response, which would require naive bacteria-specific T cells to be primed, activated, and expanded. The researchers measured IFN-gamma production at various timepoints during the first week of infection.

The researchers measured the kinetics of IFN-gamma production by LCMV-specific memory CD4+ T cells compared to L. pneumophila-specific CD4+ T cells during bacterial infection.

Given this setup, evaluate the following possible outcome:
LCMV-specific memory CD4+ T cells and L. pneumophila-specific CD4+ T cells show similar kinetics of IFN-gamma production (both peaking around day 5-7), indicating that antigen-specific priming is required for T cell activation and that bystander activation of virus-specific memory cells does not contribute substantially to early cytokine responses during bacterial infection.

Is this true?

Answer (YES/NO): NO